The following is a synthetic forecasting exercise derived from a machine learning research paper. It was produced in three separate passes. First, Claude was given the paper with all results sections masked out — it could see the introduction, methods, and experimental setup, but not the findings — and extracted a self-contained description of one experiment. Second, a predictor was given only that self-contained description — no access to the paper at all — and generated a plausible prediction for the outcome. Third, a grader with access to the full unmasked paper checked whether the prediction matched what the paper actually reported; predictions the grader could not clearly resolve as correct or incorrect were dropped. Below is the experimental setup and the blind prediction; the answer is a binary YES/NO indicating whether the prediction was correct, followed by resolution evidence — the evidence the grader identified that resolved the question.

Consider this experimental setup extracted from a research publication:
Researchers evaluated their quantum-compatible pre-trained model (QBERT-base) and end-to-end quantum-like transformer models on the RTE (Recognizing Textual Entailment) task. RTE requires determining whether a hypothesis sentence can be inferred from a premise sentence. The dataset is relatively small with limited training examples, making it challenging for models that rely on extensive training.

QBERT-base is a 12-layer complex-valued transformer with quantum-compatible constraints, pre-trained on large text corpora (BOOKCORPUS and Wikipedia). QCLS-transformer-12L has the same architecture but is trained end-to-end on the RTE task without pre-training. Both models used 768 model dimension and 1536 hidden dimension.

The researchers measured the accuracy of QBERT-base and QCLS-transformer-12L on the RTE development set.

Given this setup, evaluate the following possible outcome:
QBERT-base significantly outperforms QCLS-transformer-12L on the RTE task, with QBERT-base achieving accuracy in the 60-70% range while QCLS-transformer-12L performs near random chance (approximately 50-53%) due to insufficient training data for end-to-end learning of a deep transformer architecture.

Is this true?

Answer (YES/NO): NO